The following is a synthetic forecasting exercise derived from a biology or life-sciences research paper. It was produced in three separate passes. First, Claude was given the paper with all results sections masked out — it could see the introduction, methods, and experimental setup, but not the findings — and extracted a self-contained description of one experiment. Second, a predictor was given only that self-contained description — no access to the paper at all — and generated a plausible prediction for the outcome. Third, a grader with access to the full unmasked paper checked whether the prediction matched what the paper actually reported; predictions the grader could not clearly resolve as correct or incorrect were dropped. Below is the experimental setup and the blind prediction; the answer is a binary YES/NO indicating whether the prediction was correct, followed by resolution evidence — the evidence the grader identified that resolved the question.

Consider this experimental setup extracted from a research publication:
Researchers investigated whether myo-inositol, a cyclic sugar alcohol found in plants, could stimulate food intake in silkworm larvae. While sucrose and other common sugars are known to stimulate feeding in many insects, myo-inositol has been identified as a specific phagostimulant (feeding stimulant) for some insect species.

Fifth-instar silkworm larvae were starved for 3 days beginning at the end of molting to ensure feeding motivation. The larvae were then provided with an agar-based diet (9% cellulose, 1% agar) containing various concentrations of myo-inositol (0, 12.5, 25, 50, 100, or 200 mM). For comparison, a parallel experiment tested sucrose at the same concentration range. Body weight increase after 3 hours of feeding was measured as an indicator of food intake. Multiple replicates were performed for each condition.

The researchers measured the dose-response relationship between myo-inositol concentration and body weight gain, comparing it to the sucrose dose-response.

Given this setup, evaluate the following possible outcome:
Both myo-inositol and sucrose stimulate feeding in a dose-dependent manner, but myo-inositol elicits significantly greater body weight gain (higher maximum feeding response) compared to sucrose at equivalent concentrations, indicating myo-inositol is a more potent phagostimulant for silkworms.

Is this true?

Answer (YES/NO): NO